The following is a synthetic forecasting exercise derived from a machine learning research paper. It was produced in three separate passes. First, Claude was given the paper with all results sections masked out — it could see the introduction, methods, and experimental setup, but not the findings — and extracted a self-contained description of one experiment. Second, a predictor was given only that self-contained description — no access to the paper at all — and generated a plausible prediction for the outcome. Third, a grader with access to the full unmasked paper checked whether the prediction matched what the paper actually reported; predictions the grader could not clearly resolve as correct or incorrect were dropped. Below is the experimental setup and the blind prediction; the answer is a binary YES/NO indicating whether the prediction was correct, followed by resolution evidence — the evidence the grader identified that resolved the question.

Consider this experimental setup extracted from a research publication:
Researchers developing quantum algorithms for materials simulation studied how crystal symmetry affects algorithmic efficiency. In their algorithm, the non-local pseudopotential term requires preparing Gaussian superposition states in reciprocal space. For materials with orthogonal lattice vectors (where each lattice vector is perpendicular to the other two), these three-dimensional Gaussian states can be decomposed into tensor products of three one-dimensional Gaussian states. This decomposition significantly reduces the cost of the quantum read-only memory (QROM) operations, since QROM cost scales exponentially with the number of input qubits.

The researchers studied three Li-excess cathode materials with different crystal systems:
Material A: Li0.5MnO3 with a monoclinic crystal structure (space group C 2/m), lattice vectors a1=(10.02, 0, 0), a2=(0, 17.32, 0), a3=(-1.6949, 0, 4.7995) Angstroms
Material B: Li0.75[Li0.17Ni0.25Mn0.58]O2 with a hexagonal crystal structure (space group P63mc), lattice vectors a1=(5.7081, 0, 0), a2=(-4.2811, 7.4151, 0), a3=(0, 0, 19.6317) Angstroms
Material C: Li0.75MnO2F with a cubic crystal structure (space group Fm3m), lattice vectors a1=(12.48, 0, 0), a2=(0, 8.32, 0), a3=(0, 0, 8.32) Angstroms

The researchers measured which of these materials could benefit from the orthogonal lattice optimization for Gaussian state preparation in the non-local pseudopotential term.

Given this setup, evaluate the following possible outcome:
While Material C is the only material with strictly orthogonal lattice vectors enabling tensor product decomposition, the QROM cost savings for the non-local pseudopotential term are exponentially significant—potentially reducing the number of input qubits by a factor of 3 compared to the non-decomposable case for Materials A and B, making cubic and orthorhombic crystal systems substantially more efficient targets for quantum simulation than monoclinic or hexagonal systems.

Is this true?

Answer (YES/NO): NO